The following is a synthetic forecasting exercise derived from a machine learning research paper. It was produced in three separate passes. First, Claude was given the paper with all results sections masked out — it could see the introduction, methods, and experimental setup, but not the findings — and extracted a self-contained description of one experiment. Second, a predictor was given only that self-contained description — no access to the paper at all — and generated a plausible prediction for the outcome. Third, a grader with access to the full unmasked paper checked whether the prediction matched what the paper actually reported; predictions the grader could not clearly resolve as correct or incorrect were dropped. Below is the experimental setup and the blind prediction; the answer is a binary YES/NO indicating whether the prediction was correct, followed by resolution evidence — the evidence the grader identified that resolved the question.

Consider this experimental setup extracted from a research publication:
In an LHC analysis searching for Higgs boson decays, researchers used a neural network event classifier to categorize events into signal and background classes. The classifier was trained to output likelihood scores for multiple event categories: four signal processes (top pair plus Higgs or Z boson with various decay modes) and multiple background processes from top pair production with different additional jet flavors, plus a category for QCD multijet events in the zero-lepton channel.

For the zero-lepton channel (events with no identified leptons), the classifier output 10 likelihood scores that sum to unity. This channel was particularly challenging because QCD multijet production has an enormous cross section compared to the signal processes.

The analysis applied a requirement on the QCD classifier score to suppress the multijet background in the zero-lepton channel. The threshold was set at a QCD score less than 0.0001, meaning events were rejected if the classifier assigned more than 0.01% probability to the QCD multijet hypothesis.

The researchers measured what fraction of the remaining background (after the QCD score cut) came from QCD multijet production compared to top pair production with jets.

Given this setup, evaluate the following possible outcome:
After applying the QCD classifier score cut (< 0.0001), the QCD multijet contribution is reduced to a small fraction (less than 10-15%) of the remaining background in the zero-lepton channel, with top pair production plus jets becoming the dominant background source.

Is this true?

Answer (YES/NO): YES